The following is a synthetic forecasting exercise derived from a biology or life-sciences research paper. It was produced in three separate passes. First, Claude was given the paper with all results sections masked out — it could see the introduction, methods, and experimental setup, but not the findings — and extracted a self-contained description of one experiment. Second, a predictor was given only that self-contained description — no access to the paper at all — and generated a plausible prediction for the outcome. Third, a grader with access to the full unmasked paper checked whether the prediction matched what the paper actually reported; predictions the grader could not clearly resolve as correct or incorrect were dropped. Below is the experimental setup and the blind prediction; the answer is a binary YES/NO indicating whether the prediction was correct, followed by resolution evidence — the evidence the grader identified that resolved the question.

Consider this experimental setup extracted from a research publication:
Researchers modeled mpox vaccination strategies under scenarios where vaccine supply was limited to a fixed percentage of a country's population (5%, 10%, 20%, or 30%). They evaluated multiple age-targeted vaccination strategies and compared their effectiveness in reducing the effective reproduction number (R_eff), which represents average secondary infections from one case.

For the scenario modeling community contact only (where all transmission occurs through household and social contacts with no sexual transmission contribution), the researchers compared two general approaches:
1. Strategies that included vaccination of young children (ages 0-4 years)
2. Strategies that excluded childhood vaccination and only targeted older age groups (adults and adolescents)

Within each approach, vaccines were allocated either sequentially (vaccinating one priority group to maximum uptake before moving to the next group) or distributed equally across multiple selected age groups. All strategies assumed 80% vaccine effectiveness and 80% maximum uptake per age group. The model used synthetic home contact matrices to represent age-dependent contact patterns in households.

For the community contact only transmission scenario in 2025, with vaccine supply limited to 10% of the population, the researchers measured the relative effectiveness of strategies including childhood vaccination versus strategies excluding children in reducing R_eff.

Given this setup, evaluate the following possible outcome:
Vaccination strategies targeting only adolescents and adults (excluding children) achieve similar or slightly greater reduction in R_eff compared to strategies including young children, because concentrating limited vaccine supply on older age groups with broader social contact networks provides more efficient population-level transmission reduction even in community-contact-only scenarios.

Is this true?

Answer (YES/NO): NO